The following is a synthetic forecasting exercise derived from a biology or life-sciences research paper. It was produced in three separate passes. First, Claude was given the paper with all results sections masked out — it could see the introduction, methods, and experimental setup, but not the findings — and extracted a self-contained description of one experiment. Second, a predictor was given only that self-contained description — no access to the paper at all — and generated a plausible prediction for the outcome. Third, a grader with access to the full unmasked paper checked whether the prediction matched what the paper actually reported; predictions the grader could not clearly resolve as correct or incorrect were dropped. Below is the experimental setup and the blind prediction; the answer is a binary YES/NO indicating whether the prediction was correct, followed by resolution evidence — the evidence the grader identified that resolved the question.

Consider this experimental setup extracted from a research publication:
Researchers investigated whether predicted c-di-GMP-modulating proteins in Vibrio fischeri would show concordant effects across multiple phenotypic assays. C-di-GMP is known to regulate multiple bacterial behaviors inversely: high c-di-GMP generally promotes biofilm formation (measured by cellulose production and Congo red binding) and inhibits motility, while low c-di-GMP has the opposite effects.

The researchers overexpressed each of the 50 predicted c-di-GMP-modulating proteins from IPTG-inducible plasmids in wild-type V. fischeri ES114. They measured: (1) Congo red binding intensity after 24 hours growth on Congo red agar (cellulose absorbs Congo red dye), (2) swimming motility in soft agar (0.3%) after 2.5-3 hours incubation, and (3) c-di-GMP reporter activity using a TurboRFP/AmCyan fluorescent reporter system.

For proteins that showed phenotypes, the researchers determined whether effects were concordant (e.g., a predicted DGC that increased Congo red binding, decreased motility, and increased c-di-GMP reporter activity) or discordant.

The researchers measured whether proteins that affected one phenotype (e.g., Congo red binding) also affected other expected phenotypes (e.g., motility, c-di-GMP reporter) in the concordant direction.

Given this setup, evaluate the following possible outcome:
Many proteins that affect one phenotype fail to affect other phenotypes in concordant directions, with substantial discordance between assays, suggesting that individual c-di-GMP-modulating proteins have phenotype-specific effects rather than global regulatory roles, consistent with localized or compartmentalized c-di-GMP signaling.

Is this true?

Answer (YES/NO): NO